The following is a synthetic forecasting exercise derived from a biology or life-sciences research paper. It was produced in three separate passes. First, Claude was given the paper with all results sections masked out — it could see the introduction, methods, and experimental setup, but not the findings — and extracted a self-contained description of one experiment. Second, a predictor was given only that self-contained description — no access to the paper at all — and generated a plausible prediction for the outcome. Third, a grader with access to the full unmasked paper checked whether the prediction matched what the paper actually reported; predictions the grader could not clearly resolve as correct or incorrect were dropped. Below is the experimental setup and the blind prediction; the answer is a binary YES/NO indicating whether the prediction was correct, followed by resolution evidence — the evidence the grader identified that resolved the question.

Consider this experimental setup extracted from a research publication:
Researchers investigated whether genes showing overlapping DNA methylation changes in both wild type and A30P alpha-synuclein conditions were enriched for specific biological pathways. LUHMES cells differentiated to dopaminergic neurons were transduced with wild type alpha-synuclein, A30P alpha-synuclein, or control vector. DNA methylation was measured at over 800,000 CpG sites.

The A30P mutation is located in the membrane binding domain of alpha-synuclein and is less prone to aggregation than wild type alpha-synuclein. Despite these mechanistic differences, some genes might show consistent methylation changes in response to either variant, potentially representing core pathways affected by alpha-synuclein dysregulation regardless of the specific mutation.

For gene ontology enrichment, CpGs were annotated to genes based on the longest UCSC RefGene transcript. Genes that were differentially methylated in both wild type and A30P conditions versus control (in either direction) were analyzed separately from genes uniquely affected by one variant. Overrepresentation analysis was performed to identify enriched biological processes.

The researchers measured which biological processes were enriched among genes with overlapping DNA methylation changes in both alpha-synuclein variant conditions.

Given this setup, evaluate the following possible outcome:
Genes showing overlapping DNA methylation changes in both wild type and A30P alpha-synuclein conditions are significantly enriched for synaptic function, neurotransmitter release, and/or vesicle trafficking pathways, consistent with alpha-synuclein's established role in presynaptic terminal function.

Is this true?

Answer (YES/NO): NO